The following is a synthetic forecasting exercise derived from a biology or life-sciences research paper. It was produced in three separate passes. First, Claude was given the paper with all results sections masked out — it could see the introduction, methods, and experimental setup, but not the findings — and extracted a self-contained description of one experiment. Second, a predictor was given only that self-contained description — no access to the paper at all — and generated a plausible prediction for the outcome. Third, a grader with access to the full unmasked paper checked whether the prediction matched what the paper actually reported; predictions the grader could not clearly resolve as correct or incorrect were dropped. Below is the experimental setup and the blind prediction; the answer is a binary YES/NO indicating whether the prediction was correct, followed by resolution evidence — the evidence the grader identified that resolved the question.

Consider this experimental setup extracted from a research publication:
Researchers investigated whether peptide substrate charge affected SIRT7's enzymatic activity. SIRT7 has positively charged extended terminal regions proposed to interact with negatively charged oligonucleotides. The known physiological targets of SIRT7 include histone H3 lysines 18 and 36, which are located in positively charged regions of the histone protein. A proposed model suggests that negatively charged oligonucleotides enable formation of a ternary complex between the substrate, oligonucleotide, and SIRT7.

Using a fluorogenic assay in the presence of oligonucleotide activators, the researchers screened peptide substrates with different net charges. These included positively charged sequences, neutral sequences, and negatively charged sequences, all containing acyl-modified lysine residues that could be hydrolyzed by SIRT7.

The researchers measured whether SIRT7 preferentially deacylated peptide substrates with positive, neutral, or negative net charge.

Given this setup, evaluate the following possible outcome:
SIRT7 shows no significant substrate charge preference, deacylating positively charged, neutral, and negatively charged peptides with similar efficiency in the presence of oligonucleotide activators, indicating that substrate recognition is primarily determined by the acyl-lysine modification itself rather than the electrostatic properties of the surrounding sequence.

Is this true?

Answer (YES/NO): NO